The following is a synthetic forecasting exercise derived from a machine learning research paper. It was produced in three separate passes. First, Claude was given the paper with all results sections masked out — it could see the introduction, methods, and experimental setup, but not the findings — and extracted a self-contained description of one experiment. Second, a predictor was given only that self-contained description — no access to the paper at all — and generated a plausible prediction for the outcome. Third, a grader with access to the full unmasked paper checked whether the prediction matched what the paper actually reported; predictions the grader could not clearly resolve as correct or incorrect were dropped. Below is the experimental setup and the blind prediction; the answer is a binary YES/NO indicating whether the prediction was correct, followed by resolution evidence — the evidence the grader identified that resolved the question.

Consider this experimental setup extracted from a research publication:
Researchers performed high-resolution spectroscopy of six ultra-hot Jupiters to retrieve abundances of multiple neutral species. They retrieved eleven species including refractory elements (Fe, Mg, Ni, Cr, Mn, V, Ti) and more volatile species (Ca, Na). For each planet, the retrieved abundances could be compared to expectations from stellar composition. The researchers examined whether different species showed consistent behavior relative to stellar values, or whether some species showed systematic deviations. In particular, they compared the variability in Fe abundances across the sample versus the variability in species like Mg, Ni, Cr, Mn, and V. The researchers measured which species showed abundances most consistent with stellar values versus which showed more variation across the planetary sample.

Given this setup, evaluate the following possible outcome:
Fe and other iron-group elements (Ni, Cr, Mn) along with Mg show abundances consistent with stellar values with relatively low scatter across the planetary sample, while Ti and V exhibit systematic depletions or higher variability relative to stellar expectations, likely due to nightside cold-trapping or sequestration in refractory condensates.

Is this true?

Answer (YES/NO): NO